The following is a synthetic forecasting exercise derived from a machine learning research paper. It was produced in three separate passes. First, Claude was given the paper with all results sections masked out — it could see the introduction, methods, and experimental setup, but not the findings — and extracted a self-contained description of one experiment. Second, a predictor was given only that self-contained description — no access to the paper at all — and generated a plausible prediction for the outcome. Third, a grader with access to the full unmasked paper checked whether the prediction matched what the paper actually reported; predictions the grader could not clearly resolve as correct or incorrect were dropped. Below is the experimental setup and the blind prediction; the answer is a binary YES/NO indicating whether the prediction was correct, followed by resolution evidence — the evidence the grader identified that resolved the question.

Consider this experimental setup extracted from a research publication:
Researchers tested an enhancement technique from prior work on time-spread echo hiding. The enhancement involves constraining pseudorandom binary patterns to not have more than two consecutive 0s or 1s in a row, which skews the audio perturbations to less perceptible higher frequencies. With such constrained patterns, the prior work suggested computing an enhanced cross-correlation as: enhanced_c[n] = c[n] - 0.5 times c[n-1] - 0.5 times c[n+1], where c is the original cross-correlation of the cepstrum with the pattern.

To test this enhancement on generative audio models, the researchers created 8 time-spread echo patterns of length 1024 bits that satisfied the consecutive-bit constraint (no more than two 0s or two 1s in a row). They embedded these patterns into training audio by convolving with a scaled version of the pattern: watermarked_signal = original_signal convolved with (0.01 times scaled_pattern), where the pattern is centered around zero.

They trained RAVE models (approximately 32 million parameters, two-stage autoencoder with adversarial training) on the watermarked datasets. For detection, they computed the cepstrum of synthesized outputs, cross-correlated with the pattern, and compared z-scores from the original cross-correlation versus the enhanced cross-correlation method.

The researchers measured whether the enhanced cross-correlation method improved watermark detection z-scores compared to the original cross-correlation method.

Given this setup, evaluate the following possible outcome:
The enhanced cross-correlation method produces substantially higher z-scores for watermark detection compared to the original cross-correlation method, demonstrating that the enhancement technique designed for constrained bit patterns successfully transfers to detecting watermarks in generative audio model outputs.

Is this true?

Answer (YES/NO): NO